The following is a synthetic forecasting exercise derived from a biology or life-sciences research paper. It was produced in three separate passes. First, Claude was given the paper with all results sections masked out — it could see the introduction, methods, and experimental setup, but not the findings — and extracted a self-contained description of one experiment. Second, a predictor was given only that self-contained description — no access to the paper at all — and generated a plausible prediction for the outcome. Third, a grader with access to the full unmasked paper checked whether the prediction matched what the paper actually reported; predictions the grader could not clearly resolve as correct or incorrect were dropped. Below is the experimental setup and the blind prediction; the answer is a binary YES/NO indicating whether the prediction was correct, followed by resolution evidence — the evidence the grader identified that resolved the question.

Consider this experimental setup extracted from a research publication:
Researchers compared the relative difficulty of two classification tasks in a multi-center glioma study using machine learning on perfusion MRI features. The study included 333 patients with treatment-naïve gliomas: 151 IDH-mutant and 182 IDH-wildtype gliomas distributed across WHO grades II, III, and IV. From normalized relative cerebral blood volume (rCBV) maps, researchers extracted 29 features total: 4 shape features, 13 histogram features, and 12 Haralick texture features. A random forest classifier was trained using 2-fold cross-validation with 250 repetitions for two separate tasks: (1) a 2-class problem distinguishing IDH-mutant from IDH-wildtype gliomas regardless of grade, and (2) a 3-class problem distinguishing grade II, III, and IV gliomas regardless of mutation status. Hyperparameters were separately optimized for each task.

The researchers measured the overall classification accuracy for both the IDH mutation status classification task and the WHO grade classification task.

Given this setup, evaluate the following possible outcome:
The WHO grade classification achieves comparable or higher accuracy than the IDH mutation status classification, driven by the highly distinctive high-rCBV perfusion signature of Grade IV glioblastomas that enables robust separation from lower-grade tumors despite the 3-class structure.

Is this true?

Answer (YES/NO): NO